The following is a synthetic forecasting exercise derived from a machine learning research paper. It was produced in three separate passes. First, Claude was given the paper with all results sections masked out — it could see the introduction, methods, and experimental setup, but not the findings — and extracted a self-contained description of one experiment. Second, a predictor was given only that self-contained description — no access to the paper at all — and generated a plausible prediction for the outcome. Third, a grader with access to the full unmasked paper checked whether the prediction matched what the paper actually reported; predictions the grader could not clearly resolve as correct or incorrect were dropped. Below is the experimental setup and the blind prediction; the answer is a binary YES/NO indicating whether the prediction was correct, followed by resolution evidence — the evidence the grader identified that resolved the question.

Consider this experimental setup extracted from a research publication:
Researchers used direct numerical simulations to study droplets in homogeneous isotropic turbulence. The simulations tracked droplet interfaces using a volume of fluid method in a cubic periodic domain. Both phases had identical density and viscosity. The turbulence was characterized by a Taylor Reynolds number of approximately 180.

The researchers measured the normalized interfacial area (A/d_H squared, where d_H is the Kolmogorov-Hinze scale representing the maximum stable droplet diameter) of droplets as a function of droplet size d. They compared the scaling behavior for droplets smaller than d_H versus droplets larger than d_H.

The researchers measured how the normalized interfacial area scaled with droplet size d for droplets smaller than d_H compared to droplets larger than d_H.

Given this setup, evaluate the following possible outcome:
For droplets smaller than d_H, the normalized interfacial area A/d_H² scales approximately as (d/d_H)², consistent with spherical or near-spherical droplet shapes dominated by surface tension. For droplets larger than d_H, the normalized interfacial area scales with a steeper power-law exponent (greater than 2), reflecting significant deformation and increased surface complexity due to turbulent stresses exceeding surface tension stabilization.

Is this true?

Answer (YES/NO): YES